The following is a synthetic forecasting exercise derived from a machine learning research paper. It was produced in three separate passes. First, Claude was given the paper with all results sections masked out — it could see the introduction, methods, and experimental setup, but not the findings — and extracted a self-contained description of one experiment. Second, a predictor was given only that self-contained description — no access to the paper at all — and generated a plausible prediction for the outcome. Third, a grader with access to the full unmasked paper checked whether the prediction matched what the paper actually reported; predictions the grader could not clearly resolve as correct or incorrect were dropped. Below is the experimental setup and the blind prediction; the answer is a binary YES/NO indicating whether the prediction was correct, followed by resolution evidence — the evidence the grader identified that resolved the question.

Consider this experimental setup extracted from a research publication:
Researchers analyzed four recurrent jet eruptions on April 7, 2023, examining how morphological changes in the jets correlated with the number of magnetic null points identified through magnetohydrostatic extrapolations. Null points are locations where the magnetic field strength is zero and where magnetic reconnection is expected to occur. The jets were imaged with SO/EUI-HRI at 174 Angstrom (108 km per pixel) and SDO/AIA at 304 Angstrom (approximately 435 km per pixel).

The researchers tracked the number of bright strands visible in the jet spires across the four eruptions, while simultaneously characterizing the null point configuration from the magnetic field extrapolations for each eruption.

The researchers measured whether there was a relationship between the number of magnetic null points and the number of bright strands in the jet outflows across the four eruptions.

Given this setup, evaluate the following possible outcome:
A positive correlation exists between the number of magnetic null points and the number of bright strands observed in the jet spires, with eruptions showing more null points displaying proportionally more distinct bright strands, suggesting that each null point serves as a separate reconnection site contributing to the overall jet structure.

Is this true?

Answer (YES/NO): YES